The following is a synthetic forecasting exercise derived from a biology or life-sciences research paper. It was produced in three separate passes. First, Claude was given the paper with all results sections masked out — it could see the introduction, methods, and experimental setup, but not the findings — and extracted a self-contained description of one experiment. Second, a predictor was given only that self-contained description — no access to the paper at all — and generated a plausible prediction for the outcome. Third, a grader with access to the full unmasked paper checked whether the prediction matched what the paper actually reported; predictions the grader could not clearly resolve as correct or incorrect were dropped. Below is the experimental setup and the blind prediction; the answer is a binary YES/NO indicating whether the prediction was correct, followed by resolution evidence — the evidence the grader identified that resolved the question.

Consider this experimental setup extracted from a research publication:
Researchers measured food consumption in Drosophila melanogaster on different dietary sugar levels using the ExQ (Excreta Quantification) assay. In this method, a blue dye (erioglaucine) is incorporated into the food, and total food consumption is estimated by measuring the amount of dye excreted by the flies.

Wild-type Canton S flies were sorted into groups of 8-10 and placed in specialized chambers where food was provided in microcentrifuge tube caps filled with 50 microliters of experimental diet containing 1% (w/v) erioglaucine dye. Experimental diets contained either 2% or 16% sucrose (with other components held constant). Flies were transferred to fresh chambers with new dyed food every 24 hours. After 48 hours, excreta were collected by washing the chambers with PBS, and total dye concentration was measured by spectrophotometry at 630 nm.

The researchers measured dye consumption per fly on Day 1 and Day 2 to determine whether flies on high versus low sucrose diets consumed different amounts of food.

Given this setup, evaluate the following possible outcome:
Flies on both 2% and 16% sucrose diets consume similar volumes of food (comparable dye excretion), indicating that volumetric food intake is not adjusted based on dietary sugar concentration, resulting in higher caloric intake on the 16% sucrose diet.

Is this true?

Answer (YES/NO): NO